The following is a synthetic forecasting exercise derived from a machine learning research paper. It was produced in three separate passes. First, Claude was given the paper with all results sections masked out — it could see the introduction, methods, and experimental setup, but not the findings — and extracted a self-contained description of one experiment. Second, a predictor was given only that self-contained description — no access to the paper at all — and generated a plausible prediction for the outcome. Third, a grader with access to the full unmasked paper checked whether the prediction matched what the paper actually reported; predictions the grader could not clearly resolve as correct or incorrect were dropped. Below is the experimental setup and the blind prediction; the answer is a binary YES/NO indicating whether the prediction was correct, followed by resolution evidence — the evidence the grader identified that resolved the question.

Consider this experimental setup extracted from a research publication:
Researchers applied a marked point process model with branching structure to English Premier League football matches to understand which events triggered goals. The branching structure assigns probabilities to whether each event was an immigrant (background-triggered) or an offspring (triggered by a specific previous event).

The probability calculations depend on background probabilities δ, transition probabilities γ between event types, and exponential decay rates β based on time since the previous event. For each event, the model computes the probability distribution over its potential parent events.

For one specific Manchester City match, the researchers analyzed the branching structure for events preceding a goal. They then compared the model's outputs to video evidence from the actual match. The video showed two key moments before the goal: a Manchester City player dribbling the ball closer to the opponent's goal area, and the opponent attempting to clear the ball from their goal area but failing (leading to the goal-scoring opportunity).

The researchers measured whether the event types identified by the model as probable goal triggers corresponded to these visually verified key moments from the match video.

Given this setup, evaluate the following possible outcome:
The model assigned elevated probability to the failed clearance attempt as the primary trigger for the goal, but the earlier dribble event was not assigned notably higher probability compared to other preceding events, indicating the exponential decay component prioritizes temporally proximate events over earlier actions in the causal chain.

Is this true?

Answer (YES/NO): NO